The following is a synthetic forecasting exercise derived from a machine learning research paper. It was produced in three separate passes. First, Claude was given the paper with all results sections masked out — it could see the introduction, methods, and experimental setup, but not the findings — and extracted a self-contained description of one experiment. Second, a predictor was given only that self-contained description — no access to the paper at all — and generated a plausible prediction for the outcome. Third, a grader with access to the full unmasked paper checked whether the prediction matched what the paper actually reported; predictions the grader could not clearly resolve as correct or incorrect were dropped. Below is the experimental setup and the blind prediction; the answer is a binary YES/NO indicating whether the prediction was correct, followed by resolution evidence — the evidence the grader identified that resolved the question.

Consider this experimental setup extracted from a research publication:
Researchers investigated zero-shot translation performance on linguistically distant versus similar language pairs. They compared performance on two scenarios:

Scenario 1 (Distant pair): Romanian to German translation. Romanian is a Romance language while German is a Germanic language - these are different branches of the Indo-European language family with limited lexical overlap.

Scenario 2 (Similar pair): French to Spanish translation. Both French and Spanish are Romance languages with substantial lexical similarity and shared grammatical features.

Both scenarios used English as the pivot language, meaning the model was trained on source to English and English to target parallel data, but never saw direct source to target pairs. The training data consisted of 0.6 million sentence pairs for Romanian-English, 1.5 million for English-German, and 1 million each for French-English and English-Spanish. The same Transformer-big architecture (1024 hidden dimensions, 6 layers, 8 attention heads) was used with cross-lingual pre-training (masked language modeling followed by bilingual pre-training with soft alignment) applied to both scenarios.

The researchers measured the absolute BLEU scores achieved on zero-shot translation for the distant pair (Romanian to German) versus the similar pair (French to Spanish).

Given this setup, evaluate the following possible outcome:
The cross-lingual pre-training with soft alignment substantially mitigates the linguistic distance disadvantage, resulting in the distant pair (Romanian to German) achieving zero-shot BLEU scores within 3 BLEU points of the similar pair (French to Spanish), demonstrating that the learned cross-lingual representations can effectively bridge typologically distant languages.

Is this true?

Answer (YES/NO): NO